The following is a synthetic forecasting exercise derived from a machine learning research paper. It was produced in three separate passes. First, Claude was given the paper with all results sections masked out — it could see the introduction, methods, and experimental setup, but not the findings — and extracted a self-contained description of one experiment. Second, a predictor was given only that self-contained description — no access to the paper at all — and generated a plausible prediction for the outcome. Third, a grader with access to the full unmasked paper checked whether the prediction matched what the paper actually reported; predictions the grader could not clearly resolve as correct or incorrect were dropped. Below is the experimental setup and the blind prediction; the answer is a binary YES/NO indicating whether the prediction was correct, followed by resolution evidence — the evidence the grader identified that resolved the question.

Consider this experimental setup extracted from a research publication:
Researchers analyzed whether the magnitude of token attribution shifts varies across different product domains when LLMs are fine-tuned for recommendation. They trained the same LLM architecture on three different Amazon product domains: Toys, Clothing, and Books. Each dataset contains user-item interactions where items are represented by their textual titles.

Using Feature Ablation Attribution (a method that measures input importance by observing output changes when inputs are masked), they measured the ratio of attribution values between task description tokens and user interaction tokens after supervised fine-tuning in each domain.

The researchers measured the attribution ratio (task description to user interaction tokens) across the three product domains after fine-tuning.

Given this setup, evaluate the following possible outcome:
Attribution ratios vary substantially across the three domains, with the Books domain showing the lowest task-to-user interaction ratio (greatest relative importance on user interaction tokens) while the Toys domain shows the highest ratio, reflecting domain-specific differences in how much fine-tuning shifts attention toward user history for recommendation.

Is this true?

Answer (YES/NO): NO